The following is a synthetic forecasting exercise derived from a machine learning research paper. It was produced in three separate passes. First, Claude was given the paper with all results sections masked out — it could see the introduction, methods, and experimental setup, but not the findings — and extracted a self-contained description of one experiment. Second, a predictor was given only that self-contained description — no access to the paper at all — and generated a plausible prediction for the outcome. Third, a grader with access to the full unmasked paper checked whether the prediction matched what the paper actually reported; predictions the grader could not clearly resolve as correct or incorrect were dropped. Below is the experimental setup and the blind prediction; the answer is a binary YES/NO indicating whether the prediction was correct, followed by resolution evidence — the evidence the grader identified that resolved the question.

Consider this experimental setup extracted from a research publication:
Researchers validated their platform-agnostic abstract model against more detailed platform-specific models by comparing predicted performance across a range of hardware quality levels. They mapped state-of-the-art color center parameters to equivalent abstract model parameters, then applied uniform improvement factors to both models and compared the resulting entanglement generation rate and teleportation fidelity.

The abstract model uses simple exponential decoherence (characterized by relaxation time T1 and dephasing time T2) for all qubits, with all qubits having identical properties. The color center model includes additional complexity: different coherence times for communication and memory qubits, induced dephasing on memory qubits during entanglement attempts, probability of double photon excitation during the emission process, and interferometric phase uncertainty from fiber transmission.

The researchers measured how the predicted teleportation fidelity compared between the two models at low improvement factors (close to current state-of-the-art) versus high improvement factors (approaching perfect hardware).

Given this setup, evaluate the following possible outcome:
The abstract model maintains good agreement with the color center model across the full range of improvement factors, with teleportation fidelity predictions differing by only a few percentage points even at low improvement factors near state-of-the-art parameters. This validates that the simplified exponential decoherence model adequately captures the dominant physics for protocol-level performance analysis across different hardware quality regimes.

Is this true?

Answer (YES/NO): NO